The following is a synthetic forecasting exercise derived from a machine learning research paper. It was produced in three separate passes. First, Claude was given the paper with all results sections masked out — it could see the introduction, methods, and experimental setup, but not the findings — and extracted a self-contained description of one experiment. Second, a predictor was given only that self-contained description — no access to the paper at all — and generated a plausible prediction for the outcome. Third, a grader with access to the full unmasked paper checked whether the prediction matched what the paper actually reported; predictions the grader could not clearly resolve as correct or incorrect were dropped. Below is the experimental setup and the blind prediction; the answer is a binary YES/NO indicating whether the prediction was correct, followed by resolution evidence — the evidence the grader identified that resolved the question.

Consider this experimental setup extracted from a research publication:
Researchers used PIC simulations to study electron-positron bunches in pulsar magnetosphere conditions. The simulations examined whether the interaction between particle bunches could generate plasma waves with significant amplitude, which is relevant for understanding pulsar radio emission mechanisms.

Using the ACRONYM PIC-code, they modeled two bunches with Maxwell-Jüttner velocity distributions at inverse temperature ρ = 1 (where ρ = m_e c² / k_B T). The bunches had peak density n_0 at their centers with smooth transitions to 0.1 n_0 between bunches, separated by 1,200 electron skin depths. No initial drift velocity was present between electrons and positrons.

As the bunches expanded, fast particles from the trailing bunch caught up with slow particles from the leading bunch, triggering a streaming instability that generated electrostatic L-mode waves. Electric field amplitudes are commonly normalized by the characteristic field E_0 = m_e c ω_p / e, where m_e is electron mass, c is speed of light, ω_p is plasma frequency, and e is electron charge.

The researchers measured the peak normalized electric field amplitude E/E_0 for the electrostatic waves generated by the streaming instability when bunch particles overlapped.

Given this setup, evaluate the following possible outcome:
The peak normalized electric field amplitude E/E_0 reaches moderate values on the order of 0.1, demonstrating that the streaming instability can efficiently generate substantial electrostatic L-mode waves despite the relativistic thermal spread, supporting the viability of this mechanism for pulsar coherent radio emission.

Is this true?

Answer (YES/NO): YES